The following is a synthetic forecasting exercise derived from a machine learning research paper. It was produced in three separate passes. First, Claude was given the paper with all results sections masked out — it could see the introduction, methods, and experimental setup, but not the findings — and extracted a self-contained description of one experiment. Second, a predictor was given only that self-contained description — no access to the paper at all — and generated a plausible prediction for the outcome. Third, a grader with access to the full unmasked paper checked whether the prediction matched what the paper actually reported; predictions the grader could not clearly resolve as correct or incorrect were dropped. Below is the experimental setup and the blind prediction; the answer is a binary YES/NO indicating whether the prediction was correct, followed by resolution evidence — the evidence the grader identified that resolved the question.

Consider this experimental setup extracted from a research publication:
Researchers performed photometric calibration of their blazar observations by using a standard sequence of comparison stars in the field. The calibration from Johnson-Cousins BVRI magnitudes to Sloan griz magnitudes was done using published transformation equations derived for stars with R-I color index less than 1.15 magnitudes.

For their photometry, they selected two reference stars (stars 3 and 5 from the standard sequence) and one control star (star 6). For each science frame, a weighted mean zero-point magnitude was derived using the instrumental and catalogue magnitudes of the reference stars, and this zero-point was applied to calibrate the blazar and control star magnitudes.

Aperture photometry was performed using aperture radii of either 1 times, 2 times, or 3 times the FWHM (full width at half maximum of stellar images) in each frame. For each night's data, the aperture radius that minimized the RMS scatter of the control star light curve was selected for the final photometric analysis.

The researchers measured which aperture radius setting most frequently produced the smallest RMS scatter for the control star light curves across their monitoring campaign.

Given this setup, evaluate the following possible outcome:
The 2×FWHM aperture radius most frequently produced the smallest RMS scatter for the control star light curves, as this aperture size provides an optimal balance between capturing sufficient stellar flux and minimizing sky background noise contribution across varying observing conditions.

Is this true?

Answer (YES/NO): YES